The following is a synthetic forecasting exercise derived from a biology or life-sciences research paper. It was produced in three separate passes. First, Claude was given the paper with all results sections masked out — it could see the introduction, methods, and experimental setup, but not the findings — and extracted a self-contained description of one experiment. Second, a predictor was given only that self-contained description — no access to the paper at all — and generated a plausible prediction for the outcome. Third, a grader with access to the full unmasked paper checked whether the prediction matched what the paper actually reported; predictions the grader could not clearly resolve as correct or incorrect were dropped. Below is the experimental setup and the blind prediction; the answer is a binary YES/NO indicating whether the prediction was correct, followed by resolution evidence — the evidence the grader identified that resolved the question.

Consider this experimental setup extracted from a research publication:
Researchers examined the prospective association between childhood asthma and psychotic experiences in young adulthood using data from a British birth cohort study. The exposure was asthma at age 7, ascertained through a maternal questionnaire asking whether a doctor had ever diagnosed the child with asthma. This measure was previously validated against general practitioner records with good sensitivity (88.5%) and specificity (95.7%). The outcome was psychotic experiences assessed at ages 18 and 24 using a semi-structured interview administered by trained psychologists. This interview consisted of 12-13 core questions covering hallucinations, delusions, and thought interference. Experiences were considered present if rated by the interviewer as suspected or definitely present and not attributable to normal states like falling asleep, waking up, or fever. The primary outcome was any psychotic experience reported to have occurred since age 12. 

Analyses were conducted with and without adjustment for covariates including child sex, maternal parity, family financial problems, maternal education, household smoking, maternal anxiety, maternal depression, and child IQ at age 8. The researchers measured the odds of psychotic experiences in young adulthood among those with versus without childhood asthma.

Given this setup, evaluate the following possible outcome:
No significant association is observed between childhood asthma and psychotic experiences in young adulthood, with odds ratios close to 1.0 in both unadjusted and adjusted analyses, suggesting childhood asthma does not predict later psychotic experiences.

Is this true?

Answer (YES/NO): NO